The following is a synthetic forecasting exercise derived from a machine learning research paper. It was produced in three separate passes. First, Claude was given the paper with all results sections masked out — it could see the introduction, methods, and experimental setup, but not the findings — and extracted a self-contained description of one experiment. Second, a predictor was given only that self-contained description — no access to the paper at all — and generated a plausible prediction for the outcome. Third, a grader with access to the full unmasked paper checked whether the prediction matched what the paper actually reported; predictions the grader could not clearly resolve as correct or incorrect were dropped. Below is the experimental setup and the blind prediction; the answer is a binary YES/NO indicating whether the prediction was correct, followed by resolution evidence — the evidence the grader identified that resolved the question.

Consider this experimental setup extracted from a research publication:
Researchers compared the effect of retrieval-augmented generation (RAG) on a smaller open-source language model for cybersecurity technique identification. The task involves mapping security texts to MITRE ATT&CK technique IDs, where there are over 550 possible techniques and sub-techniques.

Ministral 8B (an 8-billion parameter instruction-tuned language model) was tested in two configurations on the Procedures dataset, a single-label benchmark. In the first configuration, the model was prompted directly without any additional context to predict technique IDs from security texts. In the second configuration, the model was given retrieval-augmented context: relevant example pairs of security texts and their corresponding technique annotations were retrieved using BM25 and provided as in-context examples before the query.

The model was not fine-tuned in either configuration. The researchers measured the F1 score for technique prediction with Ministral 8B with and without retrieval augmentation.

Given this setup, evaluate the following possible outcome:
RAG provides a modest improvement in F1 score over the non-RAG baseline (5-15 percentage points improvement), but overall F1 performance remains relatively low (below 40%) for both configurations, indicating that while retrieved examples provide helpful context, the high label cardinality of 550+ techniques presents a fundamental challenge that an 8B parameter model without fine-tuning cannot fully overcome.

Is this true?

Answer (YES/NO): NO